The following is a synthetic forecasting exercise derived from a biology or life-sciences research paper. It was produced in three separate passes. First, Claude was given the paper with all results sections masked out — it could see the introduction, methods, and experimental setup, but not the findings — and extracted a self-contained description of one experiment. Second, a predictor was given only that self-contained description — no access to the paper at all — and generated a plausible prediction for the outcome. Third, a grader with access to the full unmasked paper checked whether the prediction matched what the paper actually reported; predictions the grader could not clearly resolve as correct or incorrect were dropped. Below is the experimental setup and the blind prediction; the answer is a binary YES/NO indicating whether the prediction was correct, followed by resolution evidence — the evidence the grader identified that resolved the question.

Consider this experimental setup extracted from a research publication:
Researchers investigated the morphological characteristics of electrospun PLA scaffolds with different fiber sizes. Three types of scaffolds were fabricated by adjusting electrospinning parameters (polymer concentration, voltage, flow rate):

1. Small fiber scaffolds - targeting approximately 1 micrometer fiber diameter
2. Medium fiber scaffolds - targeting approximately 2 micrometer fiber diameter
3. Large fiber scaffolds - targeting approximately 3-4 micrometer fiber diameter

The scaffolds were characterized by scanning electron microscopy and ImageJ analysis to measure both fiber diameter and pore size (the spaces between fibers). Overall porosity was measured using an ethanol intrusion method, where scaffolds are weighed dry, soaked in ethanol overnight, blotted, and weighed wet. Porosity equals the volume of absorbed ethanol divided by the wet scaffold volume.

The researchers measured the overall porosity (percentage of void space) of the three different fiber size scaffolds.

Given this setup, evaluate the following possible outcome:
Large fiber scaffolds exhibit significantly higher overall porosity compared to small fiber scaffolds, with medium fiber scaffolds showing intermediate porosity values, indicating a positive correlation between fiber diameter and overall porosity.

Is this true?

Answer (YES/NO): NO